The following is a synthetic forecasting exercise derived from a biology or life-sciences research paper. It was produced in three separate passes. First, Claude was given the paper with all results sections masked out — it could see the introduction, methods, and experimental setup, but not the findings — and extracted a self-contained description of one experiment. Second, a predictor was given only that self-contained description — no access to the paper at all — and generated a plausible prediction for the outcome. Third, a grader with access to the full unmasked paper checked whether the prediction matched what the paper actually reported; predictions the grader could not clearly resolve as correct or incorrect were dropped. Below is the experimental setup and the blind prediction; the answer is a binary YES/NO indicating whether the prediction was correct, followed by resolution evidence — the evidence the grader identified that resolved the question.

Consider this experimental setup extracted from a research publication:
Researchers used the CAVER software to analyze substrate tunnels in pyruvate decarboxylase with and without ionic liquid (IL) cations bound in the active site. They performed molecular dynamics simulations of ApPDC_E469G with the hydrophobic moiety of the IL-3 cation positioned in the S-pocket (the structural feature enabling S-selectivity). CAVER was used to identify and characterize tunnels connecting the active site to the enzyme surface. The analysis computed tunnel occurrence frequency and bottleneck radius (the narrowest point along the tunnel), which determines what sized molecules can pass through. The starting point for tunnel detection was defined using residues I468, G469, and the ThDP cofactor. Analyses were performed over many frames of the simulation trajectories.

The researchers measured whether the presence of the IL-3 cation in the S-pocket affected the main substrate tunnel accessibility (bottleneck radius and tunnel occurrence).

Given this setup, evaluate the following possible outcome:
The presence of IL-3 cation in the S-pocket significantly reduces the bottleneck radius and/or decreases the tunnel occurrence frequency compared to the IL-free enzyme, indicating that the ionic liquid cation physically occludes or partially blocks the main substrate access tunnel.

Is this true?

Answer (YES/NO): YES